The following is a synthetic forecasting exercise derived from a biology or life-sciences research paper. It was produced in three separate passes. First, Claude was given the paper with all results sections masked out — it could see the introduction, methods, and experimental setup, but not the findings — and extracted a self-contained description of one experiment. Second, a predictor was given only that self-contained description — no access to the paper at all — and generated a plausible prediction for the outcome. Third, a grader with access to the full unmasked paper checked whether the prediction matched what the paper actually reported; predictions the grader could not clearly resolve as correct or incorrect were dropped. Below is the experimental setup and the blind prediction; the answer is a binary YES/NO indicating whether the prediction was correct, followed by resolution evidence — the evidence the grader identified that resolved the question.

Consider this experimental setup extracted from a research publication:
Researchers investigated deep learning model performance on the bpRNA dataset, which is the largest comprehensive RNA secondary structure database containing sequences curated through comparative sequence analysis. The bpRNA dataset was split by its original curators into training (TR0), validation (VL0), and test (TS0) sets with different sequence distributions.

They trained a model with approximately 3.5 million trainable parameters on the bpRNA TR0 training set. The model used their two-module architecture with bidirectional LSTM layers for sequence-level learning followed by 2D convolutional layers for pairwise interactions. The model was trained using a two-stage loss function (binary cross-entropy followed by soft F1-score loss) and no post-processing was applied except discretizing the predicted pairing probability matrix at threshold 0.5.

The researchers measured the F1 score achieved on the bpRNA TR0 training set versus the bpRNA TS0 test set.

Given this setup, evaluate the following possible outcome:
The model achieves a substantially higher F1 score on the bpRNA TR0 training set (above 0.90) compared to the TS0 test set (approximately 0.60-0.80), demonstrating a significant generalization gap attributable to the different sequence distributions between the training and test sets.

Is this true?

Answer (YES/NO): YES